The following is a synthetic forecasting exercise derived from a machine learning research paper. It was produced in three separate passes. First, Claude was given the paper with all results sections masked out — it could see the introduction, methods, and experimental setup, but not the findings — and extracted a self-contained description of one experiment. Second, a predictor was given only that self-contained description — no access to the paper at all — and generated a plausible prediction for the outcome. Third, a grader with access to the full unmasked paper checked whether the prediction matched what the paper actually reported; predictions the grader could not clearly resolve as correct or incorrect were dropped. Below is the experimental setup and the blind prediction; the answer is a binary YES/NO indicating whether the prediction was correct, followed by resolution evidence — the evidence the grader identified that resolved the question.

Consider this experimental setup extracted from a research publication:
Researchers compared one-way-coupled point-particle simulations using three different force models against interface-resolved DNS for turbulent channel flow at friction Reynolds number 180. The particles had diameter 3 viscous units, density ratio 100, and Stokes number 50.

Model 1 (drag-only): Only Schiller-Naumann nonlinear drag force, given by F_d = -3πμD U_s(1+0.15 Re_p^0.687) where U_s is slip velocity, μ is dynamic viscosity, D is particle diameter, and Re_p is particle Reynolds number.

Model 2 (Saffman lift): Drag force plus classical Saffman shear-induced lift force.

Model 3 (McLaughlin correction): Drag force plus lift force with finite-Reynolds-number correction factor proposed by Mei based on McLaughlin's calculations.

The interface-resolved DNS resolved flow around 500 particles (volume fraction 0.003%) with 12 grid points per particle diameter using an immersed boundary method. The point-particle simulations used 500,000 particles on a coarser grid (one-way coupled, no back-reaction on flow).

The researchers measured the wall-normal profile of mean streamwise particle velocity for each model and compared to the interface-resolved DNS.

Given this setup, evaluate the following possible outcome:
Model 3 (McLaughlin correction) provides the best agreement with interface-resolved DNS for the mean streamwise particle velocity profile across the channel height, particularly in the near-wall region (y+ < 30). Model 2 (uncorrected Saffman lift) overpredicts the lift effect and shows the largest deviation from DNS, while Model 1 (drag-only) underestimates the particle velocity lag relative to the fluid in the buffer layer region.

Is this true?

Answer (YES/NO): NO